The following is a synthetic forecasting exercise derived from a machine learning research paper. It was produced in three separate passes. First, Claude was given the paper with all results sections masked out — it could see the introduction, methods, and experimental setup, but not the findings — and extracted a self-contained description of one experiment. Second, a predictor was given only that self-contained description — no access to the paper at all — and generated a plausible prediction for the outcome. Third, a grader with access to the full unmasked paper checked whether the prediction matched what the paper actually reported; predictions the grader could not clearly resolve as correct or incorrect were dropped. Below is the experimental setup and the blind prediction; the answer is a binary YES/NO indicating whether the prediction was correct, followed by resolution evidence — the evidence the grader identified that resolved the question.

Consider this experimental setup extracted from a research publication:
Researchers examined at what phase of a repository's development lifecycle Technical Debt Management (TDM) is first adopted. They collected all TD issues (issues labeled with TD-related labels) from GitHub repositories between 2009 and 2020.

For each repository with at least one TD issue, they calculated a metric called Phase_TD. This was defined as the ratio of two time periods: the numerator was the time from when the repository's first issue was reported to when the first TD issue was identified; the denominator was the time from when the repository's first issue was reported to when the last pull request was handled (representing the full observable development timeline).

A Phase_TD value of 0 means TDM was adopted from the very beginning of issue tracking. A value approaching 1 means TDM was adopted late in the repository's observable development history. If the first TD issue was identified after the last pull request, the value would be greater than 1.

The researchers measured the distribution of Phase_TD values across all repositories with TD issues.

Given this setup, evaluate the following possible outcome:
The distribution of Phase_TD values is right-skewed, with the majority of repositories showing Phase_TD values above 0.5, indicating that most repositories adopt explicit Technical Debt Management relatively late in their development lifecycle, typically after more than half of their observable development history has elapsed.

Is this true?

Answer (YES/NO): NO